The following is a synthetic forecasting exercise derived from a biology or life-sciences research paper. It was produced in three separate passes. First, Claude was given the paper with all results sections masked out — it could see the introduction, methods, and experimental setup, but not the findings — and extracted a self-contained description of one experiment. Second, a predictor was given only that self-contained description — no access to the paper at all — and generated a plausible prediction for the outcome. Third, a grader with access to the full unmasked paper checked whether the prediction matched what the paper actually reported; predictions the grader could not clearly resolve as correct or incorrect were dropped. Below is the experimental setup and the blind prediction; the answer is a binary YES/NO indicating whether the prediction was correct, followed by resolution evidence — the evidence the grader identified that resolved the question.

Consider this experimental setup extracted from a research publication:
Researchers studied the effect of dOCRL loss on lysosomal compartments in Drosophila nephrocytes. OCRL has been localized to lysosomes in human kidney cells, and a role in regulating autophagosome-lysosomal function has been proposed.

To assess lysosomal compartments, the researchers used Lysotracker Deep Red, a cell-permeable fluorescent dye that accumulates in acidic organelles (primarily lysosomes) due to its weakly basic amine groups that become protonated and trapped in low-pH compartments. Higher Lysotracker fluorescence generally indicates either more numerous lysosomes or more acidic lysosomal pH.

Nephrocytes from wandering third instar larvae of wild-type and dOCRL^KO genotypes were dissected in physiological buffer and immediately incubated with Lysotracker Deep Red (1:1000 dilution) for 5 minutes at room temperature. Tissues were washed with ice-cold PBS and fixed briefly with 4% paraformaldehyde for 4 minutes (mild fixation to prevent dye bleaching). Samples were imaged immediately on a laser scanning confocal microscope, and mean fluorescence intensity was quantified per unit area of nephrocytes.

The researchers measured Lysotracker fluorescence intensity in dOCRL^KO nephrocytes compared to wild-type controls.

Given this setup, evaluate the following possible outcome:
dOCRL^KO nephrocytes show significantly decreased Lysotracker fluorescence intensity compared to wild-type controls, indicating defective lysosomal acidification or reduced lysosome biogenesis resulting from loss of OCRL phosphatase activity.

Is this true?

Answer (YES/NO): NO